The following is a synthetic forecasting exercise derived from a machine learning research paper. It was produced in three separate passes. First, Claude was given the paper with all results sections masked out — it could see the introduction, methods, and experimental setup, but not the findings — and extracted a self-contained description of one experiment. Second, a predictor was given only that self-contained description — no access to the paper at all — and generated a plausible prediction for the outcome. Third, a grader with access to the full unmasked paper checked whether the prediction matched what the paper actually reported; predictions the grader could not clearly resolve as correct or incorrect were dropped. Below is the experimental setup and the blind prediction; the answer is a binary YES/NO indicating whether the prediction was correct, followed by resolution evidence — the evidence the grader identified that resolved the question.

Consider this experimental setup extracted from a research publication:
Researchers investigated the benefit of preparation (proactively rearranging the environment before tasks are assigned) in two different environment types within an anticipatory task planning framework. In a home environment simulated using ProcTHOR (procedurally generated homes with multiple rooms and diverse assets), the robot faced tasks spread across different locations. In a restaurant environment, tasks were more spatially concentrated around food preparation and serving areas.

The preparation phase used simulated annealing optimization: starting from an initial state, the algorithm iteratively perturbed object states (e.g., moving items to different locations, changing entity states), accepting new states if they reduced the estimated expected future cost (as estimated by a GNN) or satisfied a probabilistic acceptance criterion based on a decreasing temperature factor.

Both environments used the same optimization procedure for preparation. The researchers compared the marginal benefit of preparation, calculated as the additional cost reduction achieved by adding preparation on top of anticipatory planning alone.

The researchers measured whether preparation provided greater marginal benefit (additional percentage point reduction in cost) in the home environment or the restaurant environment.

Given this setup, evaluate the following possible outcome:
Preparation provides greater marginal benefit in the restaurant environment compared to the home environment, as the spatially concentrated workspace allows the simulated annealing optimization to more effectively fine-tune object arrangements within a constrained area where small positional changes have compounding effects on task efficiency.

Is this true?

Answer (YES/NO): NO